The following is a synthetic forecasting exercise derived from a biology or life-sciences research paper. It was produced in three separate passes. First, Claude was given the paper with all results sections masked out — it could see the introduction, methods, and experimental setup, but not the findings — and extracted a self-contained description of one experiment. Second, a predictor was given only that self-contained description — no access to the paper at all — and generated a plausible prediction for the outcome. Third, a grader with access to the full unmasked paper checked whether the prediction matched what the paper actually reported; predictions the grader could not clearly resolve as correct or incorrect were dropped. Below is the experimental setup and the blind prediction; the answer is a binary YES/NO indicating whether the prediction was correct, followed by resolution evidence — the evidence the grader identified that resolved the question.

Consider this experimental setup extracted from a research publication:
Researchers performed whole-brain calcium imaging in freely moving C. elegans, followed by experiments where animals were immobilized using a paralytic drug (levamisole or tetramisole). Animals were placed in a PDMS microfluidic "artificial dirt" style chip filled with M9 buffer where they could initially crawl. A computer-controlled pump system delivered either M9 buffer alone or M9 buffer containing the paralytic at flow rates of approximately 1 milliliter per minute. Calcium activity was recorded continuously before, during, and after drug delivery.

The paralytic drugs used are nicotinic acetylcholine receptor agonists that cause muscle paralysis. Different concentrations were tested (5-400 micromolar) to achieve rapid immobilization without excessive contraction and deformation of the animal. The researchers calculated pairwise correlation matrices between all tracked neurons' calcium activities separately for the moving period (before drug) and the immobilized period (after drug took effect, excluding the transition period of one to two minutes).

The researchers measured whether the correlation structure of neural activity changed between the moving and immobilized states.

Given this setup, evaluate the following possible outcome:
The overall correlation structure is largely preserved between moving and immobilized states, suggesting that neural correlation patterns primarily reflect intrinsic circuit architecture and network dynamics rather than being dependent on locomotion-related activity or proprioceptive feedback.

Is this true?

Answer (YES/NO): NO